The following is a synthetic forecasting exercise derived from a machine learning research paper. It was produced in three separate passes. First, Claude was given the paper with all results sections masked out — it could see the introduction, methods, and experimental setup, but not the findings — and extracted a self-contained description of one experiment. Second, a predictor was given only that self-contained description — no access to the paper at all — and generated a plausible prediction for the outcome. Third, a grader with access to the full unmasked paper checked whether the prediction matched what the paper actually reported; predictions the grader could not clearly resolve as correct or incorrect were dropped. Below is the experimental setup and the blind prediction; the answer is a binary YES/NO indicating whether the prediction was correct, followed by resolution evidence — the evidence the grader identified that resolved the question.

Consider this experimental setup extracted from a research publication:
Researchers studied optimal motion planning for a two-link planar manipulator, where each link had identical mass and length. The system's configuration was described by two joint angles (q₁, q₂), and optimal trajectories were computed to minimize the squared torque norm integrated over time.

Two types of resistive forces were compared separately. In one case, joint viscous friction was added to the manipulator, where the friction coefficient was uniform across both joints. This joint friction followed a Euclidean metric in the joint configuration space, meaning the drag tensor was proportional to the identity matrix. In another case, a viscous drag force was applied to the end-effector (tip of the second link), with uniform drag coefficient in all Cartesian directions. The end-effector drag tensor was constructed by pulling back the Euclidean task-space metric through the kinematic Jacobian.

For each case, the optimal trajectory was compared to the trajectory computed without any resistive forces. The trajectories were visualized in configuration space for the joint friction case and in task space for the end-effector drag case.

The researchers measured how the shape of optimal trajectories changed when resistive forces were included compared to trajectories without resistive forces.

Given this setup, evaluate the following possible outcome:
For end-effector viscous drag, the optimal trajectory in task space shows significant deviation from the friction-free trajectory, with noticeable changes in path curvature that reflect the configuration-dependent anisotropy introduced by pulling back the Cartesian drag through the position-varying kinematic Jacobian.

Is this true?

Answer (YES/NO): NO